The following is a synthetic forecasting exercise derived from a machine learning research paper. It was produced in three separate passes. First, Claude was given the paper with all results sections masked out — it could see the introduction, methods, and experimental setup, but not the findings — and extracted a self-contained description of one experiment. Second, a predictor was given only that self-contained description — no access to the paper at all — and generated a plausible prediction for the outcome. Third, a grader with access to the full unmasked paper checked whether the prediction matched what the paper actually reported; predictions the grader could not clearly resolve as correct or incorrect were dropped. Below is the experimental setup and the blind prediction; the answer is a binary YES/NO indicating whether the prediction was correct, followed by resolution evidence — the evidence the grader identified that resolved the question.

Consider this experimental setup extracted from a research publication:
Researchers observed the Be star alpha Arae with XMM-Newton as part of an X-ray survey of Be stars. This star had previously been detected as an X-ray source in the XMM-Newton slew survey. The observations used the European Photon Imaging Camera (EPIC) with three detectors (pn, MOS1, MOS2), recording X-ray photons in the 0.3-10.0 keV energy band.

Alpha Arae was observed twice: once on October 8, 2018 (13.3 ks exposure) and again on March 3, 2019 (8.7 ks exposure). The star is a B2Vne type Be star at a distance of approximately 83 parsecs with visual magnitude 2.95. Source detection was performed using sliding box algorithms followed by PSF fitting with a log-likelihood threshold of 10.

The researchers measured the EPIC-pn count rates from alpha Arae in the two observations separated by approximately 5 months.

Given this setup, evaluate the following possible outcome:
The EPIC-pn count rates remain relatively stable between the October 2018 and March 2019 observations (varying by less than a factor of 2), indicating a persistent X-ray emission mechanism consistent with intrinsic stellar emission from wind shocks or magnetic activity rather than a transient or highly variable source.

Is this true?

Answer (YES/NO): NO